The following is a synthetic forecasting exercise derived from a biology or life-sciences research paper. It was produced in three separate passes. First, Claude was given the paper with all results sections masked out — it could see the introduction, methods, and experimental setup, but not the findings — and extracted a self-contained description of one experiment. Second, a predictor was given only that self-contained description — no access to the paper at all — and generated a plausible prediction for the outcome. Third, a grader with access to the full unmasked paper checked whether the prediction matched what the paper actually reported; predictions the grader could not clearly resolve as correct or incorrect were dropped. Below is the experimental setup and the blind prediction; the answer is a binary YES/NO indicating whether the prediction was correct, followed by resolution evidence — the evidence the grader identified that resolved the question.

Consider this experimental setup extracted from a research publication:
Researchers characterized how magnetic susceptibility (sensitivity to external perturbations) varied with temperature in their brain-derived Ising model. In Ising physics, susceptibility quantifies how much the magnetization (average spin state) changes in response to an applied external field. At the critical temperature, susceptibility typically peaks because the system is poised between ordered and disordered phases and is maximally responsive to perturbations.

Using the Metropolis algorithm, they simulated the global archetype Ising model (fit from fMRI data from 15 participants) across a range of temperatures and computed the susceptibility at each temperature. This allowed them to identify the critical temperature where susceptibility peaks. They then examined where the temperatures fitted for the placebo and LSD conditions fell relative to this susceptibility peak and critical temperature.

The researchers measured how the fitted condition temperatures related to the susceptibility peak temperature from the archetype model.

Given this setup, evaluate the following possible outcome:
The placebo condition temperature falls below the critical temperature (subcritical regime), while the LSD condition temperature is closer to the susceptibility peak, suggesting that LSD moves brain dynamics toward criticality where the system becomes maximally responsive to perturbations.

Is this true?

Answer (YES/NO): NO